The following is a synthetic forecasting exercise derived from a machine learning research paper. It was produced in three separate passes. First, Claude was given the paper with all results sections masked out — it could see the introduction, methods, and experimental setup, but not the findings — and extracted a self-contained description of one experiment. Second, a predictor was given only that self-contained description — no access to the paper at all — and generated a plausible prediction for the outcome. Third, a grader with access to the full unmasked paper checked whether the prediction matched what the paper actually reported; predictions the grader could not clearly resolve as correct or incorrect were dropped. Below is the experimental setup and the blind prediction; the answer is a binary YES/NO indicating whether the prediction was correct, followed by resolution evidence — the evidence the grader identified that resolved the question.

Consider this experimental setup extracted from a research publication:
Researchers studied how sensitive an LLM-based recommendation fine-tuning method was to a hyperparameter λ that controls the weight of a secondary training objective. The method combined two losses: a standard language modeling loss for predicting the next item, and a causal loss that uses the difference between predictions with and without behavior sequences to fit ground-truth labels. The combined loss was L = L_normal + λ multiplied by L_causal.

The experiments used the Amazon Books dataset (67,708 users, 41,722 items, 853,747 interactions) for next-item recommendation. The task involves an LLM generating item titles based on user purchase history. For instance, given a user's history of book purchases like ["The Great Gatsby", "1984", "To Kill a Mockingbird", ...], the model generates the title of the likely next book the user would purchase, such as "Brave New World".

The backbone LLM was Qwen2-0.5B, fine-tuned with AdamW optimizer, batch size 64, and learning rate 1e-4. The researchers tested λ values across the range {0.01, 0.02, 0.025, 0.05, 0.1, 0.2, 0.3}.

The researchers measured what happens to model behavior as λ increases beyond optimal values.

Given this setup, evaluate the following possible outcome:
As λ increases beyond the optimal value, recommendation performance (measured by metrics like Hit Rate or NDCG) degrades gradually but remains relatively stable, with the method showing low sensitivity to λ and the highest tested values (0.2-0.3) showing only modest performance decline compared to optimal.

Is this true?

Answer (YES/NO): NO